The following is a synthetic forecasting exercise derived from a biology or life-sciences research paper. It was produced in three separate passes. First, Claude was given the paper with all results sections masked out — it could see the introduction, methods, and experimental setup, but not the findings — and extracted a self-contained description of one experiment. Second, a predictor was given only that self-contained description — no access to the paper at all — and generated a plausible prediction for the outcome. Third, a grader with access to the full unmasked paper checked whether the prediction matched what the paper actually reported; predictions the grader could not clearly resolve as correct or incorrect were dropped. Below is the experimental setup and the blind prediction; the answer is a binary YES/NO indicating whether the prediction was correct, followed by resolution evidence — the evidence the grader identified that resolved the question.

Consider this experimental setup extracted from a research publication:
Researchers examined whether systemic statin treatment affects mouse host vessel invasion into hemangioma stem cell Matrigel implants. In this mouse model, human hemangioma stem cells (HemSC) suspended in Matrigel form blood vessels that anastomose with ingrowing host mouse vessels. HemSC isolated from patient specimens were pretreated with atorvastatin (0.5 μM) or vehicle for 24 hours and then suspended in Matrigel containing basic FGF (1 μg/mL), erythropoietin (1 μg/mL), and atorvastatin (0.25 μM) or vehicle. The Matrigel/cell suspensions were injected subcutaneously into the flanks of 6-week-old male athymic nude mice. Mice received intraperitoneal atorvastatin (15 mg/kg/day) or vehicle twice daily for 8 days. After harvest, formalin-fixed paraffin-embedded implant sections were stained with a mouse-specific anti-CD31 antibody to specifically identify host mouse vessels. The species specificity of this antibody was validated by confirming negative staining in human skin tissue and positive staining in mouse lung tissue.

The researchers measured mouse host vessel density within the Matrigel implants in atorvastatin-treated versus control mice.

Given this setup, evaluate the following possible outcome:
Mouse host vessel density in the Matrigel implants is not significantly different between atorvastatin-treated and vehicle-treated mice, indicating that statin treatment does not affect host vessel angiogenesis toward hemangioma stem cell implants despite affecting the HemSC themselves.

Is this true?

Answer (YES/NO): YES